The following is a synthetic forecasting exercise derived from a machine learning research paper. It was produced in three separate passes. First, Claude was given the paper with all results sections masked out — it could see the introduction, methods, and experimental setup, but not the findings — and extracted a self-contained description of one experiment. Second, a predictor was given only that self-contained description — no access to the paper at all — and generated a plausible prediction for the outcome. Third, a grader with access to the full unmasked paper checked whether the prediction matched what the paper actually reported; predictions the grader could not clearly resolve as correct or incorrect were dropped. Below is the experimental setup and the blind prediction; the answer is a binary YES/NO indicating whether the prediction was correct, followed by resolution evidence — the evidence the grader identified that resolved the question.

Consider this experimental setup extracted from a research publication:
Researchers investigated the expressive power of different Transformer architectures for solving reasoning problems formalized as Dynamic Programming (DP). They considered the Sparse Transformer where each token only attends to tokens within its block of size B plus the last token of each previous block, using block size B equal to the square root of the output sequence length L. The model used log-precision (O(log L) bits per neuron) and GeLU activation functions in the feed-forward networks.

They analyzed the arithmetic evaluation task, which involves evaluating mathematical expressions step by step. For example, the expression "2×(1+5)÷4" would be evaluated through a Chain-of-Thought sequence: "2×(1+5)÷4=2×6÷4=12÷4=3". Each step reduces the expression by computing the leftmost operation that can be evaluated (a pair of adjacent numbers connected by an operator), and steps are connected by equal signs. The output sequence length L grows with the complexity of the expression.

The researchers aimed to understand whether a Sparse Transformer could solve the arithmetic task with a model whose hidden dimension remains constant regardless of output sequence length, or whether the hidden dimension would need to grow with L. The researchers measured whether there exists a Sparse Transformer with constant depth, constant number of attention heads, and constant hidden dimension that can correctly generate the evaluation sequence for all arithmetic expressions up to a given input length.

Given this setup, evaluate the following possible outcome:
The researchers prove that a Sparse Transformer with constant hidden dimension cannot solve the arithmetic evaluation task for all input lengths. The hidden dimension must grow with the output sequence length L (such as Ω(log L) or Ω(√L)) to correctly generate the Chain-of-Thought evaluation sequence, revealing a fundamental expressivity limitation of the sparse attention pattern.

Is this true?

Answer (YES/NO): NO